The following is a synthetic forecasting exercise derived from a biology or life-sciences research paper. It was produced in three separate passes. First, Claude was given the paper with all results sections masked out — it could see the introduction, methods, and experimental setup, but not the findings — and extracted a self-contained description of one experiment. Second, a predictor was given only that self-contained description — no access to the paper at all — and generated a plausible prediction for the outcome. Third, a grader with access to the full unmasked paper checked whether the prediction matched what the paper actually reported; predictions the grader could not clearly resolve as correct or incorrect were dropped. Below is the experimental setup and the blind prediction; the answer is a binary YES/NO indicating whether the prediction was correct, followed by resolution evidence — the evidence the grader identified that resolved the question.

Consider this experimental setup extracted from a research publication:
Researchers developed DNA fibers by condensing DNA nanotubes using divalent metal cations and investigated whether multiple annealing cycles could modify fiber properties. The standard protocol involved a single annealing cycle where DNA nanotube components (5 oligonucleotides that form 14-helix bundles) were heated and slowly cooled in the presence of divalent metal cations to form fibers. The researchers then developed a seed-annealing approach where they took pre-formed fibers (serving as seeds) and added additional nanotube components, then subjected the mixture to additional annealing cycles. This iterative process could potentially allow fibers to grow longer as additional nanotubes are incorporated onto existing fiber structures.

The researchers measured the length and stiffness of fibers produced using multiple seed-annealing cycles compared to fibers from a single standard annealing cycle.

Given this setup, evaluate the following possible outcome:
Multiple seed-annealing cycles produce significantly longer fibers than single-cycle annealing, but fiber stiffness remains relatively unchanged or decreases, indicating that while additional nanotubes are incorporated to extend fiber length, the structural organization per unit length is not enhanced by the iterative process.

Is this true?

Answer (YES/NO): NO